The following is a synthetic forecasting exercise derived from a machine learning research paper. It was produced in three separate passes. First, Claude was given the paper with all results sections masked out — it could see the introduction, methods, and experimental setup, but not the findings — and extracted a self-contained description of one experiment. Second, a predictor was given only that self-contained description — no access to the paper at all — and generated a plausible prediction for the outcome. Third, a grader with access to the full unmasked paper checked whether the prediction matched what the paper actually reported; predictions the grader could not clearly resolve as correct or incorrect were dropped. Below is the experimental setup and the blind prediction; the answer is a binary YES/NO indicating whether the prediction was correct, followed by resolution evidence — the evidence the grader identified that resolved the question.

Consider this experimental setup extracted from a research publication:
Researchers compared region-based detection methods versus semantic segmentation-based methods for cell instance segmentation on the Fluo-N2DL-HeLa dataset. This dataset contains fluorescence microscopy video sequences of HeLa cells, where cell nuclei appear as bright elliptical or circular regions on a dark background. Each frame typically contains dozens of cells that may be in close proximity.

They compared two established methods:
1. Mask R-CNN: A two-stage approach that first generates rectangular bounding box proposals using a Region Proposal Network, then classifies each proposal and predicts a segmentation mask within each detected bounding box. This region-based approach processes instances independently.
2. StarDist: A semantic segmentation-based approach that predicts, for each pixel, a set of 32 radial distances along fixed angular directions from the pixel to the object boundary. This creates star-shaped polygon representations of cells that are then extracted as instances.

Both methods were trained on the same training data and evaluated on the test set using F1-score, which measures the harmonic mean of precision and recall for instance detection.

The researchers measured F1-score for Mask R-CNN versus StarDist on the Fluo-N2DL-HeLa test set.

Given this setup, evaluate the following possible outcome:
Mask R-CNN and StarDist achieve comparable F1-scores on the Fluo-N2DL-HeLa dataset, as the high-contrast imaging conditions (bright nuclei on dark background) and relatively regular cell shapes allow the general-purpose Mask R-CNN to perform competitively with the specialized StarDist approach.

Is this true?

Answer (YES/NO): NO